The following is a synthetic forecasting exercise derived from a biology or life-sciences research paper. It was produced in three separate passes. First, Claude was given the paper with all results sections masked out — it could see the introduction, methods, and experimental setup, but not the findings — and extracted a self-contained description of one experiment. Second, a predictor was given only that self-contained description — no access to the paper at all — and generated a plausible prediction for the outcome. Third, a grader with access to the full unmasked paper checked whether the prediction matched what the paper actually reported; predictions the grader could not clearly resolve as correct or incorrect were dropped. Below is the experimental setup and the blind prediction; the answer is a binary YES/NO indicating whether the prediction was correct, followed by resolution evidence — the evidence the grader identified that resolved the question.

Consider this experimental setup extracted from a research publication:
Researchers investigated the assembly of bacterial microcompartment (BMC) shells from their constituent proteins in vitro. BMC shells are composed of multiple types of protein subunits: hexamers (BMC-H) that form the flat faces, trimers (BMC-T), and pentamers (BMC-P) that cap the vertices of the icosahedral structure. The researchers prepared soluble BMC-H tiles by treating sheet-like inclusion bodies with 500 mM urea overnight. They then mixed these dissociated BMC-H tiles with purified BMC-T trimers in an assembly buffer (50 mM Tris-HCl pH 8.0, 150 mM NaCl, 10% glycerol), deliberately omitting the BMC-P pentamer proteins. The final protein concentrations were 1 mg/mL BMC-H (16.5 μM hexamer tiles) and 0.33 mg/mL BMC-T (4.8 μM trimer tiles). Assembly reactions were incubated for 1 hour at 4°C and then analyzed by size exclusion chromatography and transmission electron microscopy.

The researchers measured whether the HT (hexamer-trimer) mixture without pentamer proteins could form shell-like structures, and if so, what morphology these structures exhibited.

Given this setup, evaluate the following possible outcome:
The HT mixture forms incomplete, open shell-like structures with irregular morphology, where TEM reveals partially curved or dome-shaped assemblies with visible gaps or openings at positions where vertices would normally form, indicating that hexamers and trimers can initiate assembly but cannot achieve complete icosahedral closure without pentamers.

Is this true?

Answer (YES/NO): NO